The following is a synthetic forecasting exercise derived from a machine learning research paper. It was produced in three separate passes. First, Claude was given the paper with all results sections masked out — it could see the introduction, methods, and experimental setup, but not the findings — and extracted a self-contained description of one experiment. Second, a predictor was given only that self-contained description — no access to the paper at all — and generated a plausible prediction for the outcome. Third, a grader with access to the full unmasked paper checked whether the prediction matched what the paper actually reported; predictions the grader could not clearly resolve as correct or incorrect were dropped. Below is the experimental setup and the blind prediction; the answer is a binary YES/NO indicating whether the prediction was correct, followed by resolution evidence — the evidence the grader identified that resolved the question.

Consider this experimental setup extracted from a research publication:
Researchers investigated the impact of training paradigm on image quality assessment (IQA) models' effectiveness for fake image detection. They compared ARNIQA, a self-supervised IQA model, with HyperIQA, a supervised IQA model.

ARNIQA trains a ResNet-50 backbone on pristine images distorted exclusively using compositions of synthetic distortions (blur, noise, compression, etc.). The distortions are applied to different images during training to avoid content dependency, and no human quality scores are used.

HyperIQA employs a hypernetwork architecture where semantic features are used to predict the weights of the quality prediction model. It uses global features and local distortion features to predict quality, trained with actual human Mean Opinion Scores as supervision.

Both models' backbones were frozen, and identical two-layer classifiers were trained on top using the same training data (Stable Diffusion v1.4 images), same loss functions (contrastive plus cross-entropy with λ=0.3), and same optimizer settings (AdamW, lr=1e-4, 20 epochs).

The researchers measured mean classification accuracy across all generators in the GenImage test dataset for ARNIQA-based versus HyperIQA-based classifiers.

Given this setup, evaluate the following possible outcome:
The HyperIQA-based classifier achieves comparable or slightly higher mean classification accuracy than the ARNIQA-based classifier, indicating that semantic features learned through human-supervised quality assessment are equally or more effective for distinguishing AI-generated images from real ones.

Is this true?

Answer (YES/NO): NO